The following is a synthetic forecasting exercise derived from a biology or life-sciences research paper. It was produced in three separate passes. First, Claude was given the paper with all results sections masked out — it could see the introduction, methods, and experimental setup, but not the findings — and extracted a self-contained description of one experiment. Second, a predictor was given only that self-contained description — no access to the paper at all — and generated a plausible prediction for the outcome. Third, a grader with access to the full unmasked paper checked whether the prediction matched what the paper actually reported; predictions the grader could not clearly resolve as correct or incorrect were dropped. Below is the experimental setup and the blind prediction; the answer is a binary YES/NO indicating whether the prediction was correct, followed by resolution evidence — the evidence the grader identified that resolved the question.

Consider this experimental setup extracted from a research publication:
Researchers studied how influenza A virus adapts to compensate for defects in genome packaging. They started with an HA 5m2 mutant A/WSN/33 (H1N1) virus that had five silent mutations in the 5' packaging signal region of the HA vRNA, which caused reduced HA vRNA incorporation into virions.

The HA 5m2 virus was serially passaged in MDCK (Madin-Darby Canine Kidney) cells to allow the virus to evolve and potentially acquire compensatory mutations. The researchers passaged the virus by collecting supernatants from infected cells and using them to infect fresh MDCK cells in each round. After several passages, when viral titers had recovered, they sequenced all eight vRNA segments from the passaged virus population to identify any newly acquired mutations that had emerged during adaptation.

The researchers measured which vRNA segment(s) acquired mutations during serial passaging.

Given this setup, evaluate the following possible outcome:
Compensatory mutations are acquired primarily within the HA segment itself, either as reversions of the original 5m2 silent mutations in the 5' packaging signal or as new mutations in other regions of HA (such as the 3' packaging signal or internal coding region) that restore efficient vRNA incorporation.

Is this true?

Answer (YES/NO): NO